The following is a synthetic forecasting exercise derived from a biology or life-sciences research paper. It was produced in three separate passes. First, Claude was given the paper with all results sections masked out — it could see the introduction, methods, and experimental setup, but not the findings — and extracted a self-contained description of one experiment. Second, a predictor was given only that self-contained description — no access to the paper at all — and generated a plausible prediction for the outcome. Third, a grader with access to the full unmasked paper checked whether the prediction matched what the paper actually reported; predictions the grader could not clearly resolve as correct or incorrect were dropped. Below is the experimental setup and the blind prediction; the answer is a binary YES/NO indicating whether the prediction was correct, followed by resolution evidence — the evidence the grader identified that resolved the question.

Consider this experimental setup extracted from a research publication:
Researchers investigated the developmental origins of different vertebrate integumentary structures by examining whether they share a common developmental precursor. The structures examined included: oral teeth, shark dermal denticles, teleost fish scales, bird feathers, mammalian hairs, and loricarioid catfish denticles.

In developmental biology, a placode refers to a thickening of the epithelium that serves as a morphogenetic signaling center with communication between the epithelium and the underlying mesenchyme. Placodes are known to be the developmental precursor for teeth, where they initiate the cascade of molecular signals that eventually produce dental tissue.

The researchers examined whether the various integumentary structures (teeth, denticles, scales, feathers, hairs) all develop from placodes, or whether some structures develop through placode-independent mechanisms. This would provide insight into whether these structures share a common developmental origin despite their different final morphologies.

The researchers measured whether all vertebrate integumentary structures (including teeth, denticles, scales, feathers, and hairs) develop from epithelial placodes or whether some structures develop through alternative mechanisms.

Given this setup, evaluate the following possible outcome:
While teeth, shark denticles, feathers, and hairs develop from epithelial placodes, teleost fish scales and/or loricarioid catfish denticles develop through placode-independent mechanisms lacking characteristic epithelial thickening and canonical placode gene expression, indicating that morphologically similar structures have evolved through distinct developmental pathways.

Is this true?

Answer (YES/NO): NO